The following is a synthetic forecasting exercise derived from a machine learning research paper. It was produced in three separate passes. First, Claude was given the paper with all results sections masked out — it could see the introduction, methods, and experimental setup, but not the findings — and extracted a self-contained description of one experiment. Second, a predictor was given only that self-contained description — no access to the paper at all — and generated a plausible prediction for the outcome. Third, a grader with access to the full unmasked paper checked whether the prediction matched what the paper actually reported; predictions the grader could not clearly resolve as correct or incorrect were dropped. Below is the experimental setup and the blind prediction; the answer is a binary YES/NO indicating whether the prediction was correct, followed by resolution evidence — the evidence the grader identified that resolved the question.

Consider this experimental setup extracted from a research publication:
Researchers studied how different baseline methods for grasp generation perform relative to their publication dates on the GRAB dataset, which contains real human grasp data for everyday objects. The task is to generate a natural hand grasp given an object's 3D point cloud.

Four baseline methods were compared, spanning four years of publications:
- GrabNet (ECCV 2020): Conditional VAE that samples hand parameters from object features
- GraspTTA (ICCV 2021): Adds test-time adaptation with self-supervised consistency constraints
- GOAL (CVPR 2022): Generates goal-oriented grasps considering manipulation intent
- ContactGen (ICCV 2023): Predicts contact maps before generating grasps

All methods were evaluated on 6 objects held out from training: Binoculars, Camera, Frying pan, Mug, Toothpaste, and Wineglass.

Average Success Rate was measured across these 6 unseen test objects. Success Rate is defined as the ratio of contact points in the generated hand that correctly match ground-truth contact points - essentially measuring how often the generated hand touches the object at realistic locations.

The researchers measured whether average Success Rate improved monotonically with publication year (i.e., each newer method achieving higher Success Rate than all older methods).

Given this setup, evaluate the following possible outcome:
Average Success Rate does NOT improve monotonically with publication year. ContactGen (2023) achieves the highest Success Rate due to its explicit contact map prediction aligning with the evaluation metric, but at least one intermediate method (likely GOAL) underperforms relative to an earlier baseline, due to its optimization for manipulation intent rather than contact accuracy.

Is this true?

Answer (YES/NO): NO